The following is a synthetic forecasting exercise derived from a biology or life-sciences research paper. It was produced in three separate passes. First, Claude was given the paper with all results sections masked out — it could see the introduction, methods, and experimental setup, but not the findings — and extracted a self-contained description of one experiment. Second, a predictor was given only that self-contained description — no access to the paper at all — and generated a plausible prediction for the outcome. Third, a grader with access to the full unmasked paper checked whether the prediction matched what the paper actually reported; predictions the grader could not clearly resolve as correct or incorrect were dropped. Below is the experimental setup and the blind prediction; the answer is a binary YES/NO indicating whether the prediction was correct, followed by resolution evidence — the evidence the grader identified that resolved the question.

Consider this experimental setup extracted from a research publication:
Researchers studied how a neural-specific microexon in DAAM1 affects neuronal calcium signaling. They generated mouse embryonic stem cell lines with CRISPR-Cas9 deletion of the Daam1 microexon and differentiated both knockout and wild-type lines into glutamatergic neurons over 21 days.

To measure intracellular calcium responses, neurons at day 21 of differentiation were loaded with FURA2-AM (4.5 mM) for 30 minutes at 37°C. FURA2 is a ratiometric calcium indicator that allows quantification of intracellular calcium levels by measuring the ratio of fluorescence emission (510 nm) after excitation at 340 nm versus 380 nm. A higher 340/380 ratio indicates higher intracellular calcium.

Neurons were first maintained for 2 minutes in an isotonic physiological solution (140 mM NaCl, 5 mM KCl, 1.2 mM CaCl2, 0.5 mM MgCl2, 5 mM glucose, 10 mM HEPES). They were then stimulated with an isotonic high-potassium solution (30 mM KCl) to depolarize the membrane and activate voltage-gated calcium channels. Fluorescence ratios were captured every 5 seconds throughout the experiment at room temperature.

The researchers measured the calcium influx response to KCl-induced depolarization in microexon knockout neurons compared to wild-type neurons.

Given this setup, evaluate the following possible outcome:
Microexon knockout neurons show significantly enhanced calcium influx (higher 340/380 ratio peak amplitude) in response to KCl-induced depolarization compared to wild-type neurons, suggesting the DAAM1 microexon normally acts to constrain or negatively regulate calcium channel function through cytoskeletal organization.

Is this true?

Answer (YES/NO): YES